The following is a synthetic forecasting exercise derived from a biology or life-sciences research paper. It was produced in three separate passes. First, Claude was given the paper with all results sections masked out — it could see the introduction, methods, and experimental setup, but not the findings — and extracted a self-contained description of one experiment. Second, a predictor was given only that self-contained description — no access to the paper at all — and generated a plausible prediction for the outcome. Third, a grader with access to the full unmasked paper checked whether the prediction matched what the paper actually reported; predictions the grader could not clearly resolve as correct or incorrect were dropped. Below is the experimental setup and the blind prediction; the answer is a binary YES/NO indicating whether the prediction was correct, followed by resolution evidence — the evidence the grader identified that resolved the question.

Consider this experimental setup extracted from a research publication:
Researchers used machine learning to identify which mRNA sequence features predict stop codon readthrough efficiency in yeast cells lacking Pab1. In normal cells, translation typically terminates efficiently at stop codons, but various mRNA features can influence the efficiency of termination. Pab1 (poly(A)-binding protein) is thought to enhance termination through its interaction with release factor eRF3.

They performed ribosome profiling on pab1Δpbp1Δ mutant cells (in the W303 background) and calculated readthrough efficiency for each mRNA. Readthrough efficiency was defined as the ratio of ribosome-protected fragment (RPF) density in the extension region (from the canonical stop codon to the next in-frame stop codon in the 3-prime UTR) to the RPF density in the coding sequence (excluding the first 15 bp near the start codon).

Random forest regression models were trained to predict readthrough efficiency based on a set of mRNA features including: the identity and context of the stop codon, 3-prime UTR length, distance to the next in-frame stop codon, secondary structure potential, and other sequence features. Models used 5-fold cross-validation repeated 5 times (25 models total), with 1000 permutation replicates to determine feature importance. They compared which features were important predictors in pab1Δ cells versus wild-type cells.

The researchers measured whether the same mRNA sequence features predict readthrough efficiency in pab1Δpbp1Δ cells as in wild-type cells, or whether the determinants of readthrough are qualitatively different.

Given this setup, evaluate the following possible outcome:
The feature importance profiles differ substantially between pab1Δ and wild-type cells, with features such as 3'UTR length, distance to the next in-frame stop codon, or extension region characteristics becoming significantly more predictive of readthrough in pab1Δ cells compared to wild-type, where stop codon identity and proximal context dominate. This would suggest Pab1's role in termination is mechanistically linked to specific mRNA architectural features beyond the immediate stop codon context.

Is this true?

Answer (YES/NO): NO